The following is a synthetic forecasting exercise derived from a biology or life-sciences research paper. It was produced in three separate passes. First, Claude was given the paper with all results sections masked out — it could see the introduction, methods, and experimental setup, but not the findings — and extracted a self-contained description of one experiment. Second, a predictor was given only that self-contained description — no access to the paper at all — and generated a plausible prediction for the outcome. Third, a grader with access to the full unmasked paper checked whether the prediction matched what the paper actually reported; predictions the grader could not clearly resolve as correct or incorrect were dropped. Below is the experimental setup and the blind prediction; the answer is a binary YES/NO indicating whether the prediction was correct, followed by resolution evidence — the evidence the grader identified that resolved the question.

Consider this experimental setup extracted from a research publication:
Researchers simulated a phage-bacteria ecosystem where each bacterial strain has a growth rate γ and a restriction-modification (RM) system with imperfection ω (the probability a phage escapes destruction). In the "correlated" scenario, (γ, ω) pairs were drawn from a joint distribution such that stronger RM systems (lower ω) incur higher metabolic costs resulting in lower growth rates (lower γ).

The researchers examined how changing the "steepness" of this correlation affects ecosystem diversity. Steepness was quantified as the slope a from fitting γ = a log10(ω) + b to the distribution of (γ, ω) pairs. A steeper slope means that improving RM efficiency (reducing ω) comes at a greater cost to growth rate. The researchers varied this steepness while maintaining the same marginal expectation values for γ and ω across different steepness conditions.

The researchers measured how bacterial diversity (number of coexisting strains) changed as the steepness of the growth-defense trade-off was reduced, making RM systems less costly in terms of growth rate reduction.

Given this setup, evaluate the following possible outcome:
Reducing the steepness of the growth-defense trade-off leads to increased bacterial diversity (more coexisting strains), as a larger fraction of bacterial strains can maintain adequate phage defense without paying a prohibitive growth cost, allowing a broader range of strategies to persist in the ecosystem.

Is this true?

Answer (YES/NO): NO